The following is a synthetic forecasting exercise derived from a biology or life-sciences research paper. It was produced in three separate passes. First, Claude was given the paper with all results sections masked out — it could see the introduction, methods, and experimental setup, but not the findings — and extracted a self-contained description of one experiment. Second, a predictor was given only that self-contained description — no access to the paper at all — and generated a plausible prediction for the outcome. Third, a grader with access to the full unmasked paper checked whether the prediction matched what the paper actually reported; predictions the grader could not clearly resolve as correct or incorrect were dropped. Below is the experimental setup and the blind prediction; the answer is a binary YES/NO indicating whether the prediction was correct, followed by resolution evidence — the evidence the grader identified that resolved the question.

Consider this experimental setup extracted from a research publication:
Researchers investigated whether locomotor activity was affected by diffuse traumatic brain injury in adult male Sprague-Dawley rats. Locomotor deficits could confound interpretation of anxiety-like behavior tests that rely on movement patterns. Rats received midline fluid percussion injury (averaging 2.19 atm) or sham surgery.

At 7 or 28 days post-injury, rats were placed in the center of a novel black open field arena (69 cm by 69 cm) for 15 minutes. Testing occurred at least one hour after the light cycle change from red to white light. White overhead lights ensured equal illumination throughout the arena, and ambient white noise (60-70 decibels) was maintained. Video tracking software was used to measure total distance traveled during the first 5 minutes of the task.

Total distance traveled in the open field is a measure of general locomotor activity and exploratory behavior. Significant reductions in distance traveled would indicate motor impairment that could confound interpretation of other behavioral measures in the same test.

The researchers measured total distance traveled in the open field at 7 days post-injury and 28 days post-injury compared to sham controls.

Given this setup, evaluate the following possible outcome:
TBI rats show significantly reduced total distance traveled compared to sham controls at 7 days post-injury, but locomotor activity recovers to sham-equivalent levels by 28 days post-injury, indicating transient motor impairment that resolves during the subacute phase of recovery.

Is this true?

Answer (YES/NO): NO